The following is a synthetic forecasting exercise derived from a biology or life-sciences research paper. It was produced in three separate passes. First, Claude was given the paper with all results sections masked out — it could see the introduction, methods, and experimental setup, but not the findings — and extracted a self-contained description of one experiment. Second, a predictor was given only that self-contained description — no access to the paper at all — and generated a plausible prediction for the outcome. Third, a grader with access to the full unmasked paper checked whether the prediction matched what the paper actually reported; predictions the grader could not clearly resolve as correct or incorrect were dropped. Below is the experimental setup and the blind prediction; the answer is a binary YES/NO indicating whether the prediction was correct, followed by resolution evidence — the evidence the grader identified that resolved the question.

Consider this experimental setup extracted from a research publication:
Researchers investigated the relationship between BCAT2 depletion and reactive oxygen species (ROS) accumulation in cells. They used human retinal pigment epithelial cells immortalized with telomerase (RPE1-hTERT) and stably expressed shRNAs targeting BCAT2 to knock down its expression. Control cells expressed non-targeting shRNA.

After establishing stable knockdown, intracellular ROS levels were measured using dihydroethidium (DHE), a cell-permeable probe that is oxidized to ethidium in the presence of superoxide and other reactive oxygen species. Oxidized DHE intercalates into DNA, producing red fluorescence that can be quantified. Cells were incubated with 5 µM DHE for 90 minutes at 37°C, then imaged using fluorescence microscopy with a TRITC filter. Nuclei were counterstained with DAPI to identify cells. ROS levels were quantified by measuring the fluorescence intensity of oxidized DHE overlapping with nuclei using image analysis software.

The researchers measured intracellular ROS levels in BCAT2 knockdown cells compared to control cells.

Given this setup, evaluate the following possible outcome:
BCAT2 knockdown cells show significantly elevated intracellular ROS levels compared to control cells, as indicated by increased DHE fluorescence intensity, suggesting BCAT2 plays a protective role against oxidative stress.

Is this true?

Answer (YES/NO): YES